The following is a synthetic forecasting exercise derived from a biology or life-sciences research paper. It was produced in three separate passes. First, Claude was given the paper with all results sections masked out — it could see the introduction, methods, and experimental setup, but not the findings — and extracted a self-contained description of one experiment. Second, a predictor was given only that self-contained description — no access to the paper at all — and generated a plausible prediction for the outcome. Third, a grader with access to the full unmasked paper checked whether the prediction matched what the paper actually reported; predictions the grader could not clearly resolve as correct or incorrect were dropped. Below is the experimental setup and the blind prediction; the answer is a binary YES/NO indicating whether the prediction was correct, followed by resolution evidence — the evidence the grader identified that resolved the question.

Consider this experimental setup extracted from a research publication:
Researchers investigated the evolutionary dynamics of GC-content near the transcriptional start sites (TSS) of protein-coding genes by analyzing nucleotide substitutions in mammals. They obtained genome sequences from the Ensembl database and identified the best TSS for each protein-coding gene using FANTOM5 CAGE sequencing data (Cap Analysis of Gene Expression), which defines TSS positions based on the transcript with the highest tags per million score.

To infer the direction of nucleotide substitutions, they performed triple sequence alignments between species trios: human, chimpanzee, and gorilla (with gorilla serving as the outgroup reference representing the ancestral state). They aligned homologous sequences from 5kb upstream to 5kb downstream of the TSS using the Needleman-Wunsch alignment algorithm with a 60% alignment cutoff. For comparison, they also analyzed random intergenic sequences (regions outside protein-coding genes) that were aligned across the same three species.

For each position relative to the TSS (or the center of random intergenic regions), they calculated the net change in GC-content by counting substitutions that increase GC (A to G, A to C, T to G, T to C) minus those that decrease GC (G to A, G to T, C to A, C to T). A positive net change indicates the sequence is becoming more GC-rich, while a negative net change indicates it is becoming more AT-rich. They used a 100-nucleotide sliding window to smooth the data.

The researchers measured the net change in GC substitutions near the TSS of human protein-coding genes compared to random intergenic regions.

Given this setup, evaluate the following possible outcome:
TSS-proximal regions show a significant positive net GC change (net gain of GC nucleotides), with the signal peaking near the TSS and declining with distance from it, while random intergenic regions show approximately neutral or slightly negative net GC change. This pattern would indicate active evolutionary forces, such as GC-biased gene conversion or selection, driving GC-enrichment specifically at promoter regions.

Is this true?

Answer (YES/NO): NO